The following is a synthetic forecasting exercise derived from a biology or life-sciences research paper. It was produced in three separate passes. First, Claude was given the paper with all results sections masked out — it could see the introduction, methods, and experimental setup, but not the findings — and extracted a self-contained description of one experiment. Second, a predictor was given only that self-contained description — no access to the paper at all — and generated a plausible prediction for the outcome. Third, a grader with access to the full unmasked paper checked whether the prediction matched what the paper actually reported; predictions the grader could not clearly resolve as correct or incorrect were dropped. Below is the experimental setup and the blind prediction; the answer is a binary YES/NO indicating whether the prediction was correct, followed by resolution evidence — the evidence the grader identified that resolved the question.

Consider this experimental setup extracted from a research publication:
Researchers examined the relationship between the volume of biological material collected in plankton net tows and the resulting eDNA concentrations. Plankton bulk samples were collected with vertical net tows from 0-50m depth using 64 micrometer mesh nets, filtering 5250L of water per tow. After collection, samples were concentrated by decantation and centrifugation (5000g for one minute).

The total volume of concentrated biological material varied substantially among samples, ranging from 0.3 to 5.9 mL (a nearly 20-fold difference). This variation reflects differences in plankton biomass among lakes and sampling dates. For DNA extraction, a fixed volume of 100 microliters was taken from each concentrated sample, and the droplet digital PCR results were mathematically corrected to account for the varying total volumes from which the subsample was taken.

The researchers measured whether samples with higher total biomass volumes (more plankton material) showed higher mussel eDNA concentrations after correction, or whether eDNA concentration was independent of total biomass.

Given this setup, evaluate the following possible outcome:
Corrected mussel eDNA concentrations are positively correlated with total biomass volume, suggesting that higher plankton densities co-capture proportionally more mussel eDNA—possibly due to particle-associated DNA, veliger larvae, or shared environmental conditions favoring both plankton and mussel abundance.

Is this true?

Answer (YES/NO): NO